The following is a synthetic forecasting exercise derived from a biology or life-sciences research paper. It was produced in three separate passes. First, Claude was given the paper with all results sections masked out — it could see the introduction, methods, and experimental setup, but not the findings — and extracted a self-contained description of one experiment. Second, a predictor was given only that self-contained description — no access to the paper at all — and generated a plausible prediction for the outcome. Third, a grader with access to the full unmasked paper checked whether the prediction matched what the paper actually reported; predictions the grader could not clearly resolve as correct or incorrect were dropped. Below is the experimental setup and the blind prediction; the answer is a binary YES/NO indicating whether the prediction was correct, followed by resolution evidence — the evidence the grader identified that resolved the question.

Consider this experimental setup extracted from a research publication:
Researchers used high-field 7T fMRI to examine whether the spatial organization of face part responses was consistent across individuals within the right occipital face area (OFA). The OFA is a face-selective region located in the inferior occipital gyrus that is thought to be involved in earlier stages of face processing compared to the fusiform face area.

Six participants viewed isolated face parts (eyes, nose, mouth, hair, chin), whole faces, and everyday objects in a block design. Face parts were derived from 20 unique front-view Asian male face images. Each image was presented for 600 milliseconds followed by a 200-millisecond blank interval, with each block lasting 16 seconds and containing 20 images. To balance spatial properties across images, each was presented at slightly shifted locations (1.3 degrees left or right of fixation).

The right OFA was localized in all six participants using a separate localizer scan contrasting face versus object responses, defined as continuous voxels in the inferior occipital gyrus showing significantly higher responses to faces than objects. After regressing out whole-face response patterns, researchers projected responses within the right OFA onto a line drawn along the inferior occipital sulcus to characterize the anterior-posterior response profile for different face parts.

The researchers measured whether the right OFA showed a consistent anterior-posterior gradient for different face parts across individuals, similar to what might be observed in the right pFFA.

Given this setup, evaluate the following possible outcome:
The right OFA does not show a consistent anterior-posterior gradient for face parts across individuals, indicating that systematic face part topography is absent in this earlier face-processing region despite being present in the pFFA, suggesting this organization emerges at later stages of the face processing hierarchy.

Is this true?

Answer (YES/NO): NO